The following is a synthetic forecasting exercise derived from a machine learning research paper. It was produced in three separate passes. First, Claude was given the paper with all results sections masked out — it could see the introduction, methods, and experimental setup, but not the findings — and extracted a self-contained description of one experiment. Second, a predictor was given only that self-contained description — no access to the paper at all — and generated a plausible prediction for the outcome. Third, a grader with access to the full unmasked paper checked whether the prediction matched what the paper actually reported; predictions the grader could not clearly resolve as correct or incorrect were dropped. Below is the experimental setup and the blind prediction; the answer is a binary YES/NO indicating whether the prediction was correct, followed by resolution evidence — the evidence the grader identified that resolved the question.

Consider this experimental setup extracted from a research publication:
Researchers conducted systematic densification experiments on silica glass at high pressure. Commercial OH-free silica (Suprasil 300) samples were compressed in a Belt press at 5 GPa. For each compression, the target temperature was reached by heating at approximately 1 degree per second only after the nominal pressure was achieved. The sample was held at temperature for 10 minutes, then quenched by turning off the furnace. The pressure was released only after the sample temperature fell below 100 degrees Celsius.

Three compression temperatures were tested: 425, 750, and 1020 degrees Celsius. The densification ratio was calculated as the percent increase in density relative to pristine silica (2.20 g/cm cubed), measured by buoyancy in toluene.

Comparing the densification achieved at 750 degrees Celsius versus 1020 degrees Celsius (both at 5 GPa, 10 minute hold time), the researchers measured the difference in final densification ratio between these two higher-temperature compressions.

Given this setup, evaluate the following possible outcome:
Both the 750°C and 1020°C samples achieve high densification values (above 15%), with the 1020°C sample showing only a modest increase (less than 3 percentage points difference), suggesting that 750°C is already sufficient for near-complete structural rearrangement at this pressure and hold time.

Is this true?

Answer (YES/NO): YES